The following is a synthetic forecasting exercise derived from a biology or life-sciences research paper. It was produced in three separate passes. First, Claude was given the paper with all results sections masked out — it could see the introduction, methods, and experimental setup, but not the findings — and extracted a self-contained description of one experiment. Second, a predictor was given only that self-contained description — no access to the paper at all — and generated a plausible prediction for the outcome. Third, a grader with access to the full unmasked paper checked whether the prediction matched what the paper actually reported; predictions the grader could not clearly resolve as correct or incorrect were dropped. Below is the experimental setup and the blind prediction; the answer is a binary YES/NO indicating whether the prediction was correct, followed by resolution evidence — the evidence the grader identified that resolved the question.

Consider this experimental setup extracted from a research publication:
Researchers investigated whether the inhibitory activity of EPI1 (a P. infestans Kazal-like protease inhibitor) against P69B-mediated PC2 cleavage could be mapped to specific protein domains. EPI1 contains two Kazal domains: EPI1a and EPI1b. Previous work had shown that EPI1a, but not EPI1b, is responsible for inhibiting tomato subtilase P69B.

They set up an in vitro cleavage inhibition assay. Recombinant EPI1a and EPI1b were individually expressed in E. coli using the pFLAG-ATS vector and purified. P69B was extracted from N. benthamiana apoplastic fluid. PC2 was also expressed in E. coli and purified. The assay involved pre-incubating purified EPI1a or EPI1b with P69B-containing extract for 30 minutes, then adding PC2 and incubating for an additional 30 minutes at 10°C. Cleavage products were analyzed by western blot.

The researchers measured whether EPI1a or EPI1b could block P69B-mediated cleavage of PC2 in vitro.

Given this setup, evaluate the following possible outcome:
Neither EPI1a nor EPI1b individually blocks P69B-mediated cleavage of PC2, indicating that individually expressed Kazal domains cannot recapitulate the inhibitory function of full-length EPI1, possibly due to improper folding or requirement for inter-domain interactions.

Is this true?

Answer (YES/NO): NO